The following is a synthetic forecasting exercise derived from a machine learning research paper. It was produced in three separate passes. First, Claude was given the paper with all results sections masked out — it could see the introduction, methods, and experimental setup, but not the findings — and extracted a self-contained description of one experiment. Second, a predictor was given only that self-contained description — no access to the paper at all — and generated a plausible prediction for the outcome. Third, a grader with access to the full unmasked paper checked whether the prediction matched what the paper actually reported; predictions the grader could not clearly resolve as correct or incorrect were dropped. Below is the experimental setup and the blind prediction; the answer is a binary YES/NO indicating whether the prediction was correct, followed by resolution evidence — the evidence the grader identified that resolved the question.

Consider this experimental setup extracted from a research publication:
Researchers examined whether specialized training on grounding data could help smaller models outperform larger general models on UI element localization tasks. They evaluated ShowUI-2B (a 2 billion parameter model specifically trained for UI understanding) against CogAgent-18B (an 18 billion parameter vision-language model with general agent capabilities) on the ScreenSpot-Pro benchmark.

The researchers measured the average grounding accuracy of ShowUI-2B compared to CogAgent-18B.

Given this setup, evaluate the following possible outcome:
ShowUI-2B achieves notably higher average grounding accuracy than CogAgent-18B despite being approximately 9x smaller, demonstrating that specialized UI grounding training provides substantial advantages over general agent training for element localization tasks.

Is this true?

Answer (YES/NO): NO